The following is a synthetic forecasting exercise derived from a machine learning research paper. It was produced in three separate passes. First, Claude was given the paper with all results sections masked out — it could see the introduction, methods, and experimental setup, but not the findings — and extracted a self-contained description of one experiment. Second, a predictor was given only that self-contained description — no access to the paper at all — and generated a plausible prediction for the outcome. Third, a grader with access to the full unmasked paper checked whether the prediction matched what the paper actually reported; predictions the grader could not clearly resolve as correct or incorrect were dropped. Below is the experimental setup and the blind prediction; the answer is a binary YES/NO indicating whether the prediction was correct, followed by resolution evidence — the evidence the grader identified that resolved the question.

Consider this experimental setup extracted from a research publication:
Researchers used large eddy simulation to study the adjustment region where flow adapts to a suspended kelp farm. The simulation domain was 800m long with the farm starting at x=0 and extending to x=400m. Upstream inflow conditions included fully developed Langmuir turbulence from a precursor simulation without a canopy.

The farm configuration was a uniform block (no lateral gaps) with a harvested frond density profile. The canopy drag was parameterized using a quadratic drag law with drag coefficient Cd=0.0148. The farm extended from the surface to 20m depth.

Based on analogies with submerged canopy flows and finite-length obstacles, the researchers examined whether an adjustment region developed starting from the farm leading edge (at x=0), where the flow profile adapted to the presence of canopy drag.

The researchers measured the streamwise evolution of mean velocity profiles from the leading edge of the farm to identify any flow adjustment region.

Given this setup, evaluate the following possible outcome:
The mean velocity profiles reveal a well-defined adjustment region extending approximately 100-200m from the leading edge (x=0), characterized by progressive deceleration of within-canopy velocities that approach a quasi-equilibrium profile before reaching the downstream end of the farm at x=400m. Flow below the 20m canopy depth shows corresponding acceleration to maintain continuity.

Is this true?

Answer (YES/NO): NO